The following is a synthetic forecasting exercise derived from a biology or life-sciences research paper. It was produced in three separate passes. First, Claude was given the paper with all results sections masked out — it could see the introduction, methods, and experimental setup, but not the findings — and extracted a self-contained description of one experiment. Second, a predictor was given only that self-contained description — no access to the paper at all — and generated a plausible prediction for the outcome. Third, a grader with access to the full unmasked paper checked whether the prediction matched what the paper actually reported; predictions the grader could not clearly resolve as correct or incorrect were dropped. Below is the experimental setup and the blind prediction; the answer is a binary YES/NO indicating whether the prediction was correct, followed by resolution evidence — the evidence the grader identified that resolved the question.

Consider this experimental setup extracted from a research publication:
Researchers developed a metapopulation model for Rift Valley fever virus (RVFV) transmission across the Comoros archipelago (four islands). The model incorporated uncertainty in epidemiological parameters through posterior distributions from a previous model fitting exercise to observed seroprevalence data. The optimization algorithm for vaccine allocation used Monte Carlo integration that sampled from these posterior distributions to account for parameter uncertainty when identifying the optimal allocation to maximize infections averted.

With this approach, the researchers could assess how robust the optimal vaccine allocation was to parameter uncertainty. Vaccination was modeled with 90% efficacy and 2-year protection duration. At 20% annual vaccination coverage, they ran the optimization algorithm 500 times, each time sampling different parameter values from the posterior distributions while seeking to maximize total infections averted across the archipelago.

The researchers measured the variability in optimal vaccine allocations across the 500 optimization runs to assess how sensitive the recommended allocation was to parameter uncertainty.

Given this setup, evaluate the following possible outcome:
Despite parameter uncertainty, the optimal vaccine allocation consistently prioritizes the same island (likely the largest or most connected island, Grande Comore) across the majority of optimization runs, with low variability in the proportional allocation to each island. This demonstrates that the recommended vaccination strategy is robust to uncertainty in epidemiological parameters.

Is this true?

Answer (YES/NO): NO